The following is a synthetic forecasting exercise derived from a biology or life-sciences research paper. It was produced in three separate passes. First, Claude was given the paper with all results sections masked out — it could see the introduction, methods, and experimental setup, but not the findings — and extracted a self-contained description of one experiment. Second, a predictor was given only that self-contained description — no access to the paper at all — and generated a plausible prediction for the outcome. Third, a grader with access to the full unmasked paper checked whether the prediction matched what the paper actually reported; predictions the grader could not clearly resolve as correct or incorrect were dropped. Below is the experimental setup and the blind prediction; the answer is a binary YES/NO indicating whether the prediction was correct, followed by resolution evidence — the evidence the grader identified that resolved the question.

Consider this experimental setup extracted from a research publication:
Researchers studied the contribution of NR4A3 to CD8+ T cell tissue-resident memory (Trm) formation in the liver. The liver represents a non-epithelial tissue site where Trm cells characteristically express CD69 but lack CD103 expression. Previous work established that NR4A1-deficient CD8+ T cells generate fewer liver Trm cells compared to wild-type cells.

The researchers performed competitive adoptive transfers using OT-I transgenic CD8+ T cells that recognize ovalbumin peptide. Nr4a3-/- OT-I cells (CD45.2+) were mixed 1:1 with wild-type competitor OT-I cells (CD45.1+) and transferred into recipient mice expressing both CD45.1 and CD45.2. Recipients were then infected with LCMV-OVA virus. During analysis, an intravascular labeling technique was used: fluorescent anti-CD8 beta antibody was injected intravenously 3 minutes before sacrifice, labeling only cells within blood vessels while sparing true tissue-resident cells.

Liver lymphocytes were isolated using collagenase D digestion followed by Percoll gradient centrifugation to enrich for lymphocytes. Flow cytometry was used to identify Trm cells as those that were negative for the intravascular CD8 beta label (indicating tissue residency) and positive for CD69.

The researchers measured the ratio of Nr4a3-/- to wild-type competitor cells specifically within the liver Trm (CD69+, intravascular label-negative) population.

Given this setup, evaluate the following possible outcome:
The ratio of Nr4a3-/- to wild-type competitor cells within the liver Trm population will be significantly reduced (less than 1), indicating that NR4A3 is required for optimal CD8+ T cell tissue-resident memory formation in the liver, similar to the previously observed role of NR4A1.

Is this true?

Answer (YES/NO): NO